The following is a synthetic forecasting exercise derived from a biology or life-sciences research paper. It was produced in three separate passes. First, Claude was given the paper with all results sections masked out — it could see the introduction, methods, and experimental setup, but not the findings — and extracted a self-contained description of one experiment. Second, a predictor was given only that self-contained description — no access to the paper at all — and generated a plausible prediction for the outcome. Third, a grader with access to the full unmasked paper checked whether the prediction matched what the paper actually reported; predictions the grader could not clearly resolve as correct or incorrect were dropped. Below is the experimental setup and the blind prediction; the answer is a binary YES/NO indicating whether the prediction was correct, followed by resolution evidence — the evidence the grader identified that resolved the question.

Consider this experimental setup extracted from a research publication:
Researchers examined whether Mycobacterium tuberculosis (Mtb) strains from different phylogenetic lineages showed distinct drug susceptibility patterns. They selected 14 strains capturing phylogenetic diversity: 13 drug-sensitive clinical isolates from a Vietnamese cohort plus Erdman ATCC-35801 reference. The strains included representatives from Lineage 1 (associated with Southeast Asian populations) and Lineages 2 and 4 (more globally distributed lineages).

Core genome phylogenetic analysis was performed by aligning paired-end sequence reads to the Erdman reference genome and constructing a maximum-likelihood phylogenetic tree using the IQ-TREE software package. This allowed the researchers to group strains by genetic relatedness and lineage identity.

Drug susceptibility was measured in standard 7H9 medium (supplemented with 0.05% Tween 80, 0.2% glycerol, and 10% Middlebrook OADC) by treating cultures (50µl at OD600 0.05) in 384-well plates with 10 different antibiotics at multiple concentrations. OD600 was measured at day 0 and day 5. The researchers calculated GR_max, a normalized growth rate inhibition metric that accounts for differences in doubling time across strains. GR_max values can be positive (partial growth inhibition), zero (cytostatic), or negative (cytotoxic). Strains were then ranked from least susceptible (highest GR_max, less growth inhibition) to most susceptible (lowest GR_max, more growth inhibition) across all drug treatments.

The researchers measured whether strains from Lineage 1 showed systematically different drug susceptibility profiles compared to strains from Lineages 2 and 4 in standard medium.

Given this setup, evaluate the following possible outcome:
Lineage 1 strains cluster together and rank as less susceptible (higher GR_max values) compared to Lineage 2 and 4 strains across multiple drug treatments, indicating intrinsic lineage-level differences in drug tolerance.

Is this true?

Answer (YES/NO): NO